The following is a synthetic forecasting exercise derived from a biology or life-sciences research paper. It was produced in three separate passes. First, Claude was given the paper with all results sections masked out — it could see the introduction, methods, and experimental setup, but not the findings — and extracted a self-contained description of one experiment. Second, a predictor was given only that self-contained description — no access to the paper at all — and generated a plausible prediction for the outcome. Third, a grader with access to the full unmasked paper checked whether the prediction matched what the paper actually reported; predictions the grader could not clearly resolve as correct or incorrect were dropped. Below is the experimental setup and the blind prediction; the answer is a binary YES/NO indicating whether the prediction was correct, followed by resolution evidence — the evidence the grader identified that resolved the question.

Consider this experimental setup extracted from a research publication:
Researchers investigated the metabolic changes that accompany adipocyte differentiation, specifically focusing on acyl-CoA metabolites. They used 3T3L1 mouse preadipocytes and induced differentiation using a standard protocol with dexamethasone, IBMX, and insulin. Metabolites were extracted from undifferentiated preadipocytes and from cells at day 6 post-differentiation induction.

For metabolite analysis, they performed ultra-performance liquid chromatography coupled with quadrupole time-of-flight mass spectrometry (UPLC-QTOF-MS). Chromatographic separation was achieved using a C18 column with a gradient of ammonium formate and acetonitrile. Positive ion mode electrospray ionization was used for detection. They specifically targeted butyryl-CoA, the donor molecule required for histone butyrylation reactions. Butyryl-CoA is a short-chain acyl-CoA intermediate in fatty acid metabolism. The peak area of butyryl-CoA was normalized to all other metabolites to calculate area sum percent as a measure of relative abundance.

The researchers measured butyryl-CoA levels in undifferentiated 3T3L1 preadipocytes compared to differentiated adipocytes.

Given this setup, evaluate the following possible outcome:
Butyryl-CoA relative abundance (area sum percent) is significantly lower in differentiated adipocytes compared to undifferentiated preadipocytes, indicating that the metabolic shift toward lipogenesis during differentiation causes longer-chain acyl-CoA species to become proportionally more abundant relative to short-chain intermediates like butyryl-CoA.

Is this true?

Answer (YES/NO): NO